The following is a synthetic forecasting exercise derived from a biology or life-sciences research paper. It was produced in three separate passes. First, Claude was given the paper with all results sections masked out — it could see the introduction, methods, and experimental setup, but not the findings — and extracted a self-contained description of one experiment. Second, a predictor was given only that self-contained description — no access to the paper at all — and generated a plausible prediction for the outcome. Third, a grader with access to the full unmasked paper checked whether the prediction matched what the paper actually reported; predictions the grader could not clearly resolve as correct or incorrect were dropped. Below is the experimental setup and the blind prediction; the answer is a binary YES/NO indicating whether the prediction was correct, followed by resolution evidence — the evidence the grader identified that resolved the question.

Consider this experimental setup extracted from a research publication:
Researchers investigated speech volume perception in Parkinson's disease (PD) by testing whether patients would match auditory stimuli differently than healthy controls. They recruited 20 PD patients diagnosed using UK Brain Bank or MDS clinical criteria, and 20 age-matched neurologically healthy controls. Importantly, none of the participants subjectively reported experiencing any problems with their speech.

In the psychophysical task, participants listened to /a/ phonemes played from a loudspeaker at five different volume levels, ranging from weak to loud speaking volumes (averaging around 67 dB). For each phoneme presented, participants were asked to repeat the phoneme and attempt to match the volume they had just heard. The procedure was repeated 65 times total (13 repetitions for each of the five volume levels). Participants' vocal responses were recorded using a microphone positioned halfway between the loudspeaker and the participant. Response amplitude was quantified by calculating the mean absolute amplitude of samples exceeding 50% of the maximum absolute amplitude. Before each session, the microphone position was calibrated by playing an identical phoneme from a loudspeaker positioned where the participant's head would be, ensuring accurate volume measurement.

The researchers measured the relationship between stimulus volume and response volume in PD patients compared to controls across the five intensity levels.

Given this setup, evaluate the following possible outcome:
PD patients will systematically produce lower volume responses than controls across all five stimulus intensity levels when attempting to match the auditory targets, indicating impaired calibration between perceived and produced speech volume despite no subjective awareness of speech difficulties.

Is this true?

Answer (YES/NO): NO